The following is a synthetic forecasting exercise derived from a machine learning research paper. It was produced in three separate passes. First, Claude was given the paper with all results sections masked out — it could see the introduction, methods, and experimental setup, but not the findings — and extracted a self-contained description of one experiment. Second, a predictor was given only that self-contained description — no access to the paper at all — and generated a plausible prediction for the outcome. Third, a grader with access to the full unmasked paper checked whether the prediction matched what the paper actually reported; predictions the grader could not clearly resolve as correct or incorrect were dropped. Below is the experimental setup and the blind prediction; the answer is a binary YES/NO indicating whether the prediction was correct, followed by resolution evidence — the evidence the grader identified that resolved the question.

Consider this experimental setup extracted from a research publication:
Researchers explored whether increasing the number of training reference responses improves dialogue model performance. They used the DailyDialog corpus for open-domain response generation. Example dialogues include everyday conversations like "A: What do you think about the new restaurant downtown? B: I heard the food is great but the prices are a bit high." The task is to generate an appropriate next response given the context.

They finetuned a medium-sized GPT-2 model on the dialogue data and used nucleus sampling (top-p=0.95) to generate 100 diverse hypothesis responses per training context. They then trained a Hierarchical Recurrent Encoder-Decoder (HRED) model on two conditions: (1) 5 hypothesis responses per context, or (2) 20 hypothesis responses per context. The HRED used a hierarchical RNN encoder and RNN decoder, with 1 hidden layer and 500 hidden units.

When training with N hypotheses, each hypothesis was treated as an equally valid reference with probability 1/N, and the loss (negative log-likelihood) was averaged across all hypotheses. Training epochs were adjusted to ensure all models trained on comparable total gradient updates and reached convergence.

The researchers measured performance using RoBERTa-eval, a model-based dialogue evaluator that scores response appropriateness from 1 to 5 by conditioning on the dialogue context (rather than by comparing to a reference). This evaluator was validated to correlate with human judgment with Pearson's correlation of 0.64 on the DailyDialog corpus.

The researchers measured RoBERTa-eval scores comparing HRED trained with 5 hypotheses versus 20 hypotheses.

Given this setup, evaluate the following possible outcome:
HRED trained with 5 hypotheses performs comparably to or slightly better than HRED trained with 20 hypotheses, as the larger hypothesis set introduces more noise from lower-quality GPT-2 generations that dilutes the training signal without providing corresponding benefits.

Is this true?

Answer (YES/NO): NO